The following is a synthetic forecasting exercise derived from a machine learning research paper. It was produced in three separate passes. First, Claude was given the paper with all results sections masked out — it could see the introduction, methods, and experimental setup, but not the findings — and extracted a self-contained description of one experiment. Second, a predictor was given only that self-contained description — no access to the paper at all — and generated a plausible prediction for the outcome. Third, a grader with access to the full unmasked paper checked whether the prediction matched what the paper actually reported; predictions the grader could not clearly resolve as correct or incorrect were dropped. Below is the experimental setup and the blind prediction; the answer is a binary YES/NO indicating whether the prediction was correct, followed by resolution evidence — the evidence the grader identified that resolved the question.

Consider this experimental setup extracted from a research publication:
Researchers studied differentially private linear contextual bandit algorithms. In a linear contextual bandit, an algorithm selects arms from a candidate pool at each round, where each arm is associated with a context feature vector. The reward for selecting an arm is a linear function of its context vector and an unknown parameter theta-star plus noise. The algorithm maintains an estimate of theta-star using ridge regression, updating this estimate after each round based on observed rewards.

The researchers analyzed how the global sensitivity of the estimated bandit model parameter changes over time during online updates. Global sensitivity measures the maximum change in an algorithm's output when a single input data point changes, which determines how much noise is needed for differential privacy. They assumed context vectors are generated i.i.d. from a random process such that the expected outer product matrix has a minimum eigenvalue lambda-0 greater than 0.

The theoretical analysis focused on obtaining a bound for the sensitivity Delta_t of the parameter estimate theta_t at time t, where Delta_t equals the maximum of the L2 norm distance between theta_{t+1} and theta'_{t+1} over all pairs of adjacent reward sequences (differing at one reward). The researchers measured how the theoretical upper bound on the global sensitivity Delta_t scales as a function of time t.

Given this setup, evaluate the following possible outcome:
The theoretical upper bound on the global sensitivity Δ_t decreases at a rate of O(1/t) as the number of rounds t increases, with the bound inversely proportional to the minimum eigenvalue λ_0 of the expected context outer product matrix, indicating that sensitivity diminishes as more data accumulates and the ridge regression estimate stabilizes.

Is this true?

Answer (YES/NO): YES